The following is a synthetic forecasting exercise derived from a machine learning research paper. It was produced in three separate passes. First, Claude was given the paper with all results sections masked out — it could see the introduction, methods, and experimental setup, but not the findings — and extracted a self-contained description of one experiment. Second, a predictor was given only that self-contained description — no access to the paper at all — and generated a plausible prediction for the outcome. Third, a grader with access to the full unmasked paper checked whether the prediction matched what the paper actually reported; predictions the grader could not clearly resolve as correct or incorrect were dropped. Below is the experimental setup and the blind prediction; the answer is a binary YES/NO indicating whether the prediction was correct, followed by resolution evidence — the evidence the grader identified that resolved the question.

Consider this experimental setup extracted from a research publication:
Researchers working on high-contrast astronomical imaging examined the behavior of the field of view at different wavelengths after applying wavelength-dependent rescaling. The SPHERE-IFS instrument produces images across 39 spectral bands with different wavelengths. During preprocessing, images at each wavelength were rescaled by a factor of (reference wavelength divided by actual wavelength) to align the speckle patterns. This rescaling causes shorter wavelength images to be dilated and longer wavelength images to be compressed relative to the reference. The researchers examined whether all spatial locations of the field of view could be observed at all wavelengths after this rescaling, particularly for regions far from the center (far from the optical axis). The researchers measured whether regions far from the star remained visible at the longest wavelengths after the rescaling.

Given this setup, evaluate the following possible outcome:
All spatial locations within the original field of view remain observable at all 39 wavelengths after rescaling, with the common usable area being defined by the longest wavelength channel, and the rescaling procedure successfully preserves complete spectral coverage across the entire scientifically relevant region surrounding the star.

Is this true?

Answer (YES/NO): NO